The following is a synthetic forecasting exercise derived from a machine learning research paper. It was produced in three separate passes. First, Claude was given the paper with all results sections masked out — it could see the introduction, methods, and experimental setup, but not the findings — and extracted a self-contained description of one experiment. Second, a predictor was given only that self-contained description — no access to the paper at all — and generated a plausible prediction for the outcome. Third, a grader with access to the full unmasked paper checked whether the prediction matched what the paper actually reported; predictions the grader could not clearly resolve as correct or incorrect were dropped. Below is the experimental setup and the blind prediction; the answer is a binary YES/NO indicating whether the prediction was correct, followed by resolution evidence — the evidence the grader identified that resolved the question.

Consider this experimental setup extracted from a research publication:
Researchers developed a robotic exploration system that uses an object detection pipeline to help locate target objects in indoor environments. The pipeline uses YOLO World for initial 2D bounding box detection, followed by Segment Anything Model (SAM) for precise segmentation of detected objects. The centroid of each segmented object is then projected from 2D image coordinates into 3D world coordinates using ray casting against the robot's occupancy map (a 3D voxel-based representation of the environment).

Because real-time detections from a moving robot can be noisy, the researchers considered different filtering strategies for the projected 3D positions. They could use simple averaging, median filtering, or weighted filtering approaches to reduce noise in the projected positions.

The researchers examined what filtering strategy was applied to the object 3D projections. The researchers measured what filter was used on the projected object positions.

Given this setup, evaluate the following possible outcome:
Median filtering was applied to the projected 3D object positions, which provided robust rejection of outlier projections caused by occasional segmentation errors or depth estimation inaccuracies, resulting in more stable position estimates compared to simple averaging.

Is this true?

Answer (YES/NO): NO